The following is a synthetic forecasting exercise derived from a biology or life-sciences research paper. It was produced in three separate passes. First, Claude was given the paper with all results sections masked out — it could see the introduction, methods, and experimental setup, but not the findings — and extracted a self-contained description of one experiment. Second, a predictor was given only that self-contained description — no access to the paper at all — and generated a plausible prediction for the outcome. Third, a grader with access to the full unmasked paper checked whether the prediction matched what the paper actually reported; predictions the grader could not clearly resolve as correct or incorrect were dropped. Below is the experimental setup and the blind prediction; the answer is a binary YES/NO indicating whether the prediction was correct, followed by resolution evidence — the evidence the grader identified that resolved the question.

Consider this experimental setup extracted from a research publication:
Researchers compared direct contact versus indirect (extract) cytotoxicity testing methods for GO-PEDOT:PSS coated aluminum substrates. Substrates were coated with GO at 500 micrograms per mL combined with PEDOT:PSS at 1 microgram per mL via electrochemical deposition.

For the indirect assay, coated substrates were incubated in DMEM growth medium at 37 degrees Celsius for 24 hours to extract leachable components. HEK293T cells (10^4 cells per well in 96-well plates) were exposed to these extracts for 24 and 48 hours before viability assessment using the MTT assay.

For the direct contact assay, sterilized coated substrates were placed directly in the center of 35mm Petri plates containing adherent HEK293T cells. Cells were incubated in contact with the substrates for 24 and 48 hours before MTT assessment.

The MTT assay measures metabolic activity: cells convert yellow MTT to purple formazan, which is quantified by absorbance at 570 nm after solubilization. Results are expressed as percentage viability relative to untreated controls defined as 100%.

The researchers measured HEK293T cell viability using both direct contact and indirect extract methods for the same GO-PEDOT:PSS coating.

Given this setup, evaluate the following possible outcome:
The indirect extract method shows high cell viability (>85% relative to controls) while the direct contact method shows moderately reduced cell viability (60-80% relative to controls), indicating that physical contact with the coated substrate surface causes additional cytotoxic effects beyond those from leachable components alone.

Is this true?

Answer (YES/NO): NO